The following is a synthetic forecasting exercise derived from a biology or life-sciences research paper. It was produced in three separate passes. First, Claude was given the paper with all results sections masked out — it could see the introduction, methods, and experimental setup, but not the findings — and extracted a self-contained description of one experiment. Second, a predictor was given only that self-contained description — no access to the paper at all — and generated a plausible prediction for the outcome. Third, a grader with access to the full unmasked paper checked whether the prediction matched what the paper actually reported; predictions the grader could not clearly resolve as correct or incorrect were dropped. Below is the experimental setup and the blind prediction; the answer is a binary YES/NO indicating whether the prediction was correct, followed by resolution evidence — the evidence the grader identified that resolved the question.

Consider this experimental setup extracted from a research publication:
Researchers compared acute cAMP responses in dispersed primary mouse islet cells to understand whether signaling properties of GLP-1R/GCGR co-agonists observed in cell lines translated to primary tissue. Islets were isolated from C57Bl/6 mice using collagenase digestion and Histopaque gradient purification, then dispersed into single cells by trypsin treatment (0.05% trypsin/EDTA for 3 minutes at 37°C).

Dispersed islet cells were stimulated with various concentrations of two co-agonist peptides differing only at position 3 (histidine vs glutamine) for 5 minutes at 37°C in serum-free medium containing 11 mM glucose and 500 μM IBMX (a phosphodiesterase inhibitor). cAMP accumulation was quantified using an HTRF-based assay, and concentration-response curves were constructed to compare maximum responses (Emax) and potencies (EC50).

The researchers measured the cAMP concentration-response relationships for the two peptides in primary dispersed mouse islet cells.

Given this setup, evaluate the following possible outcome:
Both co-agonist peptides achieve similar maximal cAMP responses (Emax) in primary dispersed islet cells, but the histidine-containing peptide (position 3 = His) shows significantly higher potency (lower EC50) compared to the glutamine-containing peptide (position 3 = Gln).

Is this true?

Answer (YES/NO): NO